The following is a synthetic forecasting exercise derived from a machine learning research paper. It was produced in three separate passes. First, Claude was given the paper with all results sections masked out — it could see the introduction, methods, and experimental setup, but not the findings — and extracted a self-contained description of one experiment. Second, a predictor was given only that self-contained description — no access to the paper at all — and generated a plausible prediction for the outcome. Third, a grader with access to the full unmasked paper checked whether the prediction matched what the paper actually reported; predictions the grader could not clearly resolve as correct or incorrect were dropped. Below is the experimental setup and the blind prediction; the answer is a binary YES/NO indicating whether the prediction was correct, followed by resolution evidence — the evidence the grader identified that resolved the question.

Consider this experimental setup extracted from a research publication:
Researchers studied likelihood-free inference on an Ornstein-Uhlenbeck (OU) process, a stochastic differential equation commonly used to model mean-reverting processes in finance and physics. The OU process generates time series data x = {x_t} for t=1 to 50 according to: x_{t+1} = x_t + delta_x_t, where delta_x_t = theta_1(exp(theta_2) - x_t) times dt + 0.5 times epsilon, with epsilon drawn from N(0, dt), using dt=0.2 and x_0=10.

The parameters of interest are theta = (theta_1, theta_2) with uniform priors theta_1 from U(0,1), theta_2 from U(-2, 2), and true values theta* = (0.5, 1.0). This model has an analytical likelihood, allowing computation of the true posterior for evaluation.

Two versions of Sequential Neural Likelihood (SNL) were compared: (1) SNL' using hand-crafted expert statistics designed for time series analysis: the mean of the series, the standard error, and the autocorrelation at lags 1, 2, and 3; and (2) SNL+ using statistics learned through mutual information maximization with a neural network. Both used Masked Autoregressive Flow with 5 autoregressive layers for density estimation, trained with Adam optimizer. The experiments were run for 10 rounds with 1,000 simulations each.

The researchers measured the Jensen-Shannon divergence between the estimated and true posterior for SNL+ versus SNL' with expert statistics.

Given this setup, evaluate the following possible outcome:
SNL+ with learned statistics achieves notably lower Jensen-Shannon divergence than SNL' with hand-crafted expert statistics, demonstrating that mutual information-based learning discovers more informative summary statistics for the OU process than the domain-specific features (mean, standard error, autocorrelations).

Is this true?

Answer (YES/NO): NO